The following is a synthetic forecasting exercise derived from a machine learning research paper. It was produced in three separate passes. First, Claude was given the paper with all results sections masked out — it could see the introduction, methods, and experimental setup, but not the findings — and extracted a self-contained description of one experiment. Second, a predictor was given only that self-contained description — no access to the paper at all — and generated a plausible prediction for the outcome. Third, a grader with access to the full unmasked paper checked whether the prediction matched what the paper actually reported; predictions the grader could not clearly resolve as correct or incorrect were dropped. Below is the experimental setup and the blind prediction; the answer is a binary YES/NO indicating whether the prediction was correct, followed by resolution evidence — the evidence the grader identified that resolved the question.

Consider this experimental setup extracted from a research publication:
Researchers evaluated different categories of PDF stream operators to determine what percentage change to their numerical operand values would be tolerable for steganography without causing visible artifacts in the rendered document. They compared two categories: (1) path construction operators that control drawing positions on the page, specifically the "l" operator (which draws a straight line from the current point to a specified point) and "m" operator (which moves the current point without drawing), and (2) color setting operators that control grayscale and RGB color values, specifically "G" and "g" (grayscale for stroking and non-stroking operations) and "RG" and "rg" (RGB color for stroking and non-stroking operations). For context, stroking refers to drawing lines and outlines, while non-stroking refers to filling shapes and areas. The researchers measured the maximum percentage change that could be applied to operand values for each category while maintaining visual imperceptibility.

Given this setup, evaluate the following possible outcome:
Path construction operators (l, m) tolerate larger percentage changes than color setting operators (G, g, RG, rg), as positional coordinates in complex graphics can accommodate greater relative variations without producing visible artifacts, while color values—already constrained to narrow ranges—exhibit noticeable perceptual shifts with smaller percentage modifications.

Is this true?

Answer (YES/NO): NO